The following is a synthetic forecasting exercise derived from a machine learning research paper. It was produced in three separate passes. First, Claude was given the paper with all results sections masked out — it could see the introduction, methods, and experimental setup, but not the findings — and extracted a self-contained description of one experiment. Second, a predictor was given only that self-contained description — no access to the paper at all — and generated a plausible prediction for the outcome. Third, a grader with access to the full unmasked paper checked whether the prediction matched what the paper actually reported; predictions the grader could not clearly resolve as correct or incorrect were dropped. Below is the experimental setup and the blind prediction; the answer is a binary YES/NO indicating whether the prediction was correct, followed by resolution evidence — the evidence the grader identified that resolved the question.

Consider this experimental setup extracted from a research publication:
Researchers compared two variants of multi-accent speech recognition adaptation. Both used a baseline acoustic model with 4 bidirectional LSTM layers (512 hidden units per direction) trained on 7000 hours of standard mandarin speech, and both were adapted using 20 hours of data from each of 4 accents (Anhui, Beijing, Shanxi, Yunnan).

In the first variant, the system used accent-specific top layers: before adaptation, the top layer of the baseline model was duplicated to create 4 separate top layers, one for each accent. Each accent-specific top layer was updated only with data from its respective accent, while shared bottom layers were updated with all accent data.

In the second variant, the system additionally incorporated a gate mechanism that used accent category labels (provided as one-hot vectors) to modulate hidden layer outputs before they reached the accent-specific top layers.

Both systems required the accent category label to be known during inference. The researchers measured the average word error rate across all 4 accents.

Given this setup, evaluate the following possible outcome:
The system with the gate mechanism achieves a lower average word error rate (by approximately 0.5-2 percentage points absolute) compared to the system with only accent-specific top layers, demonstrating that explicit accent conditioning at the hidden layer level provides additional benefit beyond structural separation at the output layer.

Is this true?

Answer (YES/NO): YES